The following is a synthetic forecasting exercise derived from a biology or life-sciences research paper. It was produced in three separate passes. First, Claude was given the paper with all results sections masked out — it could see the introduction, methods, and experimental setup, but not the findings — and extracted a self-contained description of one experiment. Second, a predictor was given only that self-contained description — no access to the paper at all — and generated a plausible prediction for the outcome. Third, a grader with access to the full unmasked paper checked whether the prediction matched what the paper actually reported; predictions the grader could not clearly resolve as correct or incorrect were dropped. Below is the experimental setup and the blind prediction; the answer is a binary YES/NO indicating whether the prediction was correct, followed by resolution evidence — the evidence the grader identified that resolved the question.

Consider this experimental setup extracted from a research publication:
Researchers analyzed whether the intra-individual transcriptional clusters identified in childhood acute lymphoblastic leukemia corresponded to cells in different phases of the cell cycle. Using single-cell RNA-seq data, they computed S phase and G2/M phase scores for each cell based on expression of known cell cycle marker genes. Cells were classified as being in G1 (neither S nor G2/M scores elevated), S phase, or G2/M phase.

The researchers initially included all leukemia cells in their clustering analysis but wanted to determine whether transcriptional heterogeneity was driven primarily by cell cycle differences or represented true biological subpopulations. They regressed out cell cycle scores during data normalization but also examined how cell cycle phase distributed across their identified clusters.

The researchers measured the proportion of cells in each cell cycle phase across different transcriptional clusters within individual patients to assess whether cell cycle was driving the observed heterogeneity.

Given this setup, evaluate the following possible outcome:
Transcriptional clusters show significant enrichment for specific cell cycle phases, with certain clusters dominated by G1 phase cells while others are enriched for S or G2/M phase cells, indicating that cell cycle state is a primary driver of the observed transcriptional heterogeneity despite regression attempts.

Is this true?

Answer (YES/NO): YES